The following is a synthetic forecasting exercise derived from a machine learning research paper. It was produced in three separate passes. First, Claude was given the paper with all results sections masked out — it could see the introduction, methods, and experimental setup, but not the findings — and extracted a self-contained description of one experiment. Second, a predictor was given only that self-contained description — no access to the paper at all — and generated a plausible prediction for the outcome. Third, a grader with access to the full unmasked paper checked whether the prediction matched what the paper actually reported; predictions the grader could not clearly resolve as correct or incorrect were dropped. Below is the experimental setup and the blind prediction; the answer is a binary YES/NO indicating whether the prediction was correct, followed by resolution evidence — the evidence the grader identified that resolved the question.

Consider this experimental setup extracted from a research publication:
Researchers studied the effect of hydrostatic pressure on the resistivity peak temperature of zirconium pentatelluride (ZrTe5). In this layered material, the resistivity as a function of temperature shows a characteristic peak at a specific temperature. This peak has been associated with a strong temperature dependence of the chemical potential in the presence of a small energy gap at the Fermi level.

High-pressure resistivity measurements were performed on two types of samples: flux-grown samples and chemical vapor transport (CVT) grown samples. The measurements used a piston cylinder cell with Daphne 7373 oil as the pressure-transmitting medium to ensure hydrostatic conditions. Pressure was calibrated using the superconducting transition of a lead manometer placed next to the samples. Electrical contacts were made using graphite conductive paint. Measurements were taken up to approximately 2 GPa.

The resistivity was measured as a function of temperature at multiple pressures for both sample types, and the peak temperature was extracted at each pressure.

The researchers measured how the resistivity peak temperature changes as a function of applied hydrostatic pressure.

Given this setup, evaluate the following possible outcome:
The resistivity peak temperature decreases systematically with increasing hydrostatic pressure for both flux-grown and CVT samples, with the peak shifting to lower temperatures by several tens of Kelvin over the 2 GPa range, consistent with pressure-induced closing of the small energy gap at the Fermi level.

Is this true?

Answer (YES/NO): NO